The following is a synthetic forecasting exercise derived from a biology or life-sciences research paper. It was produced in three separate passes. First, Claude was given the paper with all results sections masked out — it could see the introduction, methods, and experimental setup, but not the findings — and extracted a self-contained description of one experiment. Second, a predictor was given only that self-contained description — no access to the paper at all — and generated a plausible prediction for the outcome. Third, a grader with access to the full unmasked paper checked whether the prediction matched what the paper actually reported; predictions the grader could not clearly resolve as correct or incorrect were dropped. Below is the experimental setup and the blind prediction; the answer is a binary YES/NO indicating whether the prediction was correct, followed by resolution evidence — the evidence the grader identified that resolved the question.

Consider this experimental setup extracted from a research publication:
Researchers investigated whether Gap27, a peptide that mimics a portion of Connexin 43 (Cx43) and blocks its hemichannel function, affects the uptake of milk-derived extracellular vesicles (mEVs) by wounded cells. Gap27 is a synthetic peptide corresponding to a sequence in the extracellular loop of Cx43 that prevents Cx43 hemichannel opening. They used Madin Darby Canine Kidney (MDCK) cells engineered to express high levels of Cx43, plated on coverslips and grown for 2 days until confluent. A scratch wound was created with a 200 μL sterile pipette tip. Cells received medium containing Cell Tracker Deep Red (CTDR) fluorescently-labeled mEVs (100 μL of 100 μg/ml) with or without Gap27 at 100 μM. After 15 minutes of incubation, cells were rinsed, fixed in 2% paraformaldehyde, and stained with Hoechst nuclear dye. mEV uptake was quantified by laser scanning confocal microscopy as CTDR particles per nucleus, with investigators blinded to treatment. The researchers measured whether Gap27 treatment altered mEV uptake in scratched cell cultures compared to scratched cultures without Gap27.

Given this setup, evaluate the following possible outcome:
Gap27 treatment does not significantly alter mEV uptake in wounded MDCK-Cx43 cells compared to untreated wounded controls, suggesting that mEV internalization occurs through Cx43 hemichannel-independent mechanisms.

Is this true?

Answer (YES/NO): YES